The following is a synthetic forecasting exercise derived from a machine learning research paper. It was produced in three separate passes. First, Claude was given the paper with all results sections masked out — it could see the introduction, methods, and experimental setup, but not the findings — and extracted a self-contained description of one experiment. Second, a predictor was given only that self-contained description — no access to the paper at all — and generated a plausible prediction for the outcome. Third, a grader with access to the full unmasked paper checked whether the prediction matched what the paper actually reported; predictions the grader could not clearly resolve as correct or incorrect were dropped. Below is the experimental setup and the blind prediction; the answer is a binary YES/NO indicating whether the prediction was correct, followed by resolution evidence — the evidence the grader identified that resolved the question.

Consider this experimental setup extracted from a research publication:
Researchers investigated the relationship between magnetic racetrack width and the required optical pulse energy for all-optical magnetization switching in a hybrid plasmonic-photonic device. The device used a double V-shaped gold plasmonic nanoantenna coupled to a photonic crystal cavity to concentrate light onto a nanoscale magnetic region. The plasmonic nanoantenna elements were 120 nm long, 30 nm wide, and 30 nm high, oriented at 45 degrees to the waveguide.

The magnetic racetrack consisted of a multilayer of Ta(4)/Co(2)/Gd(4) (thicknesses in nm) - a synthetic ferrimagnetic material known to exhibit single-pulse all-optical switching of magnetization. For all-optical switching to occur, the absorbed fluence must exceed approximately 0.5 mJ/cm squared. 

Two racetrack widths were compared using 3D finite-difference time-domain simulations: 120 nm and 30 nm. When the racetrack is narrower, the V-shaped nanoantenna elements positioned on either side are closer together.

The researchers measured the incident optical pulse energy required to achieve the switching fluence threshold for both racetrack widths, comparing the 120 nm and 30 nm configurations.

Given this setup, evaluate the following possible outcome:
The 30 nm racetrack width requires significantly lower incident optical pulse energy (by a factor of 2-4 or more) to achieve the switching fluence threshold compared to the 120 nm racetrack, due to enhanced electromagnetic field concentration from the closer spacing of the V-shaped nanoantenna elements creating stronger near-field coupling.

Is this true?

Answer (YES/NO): YES